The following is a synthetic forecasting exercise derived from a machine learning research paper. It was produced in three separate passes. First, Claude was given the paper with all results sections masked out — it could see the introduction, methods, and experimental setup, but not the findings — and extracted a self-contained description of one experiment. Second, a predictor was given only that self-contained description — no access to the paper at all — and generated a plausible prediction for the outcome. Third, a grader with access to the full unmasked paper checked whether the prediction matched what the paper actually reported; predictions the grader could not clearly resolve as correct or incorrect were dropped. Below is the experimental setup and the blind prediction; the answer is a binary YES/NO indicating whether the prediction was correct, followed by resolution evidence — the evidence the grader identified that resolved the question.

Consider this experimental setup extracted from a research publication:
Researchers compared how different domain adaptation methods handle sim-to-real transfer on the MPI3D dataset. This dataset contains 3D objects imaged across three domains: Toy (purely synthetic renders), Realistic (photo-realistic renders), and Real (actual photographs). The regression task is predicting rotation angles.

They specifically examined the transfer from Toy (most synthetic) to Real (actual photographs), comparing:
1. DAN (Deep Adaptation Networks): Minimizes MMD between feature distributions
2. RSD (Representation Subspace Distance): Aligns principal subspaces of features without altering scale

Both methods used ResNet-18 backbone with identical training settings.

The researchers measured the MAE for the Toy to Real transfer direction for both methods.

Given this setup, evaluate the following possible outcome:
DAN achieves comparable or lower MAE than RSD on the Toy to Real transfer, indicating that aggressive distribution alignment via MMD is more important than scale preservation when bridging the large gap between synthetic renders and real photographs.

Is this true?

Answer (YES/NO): NO